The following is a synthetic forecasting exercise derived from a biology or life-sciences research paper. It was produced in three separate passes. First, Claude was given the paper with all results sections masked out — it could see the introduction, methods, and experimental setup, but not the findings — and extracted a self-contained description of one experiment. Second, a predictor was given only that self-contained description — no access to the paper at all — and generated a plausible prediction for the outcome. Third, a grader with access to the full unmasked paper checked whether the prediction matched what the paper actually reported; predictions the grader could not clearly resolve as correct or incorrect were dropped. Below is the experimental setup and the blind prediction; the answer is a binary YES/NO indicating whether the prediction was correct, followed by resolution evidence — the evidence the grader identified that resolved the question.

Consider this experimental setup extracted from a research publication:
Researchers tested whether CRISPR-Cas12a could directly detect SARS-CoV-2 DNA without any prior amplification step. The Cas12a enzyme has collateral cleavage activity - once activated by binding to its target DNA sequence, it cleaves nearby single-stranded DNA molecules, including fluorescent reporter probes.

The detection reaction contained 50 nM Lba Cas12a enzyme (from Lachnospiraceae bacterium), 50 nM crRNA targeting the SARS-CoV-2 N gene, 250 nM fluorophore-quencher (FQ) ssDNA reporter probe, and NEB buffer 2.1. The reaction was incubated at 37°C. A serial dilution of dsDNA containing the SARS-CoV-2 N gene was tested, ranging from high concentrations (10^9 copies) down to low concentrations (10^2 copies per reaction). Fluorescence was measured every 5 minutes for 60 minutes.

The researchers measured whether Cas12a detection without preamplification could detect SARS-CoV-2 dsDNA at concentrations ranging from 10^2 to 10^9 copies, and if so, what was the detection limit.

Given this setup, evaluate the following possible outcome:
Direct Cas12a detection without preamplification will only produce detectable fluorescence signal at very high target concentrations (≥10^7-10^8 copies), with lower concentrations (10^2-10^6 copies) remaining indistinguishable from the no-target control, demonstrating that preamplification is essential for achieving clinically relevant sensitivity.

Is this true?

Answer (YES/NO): YES